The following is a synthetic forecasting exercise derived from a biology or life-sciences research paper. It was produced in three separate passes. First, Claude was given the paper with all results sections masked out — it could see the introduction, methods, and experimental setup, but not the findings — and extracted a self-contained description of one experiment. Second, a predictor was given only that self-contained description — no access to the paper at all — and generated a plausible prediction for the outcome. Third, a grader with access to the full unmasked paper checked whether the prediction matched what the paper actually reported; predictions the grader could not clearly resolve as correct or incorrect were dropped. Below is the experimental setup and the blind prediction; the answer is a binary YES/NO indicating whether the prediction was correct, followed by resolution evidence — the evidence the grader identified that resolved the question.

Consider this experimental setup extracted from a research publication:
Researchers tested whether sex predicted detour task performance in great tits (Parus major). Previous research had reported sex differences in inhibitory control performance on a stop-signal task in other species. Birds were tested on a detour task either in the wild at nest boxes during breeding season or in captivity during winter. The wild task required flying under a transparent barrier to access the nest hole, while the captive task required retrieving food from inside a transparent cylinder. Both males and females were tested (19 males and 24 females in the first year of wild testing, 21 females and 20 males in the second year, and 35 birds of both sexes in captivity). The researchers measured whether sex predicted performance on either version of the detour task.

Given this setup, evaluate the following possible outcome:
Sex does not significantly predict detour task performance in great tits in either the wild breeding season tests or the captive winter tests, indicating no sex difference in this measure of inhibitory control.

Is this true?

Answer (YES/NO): YES